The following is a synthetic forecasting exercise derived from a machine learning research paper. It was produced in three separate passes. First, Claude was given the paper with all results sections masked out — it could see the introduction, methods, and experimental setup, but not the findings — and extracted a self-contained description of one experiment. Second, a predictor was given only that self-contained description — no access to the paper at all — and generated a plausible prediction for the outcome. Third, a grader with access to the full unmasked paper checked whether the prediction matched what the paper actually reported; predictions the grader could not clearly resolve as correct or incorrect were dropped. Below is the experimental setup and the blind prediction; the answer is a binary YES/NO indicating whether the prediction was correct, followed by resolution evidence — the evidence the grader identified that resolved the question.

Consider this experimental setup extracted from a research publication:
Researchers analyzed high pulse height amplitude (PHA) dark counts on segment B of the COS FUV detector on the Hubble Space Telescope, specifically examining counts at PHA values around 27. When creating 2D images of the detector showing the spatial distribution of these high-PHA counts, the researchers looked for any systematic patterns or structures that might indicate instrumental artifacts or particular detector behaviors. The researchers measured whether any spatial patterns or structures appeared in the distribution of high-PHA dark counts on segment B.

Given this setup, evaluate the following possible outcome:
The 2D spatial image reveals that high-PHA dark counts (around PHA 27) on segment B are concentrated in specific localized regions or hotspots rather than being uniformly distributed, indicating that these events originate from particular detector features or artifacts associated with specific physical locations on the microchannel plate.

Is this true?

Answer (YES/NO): NO